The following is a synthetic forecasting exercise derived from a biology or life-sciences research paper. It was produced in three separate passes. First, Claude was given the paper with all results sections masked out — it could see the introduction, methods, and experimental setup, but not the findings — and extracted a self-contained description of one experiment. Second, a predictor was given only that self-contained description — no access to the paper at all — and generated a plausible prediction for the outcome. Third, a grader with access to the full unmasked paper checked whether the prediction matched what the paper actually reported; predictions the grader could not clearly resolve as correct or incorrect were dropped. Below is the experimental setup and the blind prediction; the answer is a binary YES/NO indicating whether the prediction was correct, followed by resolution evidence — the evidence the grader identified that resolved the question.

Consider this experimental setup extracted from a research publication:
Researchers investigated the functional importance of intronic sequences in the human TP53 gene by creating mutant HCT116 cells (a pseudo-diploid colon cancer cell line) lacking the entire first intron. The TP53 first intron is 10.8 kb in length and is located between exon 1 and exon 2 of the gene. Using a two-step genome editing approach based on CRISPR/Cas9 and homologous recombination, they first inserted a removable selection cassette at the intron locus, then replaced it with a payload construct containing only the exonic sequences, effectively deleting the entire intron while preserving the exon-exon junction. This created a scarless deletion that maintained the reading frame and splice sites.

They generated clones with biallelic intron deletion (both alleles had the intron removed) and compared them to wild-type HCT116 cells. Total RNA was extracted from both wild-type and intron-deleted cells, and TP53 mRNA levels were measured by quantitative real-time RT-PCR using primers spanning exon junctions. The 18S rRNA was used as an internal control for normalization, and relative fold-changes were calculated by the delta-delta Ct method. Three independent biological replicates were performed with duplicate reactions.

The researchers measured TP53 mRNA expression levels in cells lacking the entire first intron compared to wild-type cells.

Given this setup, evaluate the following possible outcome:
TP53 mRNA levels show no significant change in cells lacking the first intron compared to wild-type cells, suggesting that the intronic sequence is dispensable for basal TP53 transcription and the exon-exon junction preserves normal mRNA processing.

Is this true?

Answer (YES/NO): NO